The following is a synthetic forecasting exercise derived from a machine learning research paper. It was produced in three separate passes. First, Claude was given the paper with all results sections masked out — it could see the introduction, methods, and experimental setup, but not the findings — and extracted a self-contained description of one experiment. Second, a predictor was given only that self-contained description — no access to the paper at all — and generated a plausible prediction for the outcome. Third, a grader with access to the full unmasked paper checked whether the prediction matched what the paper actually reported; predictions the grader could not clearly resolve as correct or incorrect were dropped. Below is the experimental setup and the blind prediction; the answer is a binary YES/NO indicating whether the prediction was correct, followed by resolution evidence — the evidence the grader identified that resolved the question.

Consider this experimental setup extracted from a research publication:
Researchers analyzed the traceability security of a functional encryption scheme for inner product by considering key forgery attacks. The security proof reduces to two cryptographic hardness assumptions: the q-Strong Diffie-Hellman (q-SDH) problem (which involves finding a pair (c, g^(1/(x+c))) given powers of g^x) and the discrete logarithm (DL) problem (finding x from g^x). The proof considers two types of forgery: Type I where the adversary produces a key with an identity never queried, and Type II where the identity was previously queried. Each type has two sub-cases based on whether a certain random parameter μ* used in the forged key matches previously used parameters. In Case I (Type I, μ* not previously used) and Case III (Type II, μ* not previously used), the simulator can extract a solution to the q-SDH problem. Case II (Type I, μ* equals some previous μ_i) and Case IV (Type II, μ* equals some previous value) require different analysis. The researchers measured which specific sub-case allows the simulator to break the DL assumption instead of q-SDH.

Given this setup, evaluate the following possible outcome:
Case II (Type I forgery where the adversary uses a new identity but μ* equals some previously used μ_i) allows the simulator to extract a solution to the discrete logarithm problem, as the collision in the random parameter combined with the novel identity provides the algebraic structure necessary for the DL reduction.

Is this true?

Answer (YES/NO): YES